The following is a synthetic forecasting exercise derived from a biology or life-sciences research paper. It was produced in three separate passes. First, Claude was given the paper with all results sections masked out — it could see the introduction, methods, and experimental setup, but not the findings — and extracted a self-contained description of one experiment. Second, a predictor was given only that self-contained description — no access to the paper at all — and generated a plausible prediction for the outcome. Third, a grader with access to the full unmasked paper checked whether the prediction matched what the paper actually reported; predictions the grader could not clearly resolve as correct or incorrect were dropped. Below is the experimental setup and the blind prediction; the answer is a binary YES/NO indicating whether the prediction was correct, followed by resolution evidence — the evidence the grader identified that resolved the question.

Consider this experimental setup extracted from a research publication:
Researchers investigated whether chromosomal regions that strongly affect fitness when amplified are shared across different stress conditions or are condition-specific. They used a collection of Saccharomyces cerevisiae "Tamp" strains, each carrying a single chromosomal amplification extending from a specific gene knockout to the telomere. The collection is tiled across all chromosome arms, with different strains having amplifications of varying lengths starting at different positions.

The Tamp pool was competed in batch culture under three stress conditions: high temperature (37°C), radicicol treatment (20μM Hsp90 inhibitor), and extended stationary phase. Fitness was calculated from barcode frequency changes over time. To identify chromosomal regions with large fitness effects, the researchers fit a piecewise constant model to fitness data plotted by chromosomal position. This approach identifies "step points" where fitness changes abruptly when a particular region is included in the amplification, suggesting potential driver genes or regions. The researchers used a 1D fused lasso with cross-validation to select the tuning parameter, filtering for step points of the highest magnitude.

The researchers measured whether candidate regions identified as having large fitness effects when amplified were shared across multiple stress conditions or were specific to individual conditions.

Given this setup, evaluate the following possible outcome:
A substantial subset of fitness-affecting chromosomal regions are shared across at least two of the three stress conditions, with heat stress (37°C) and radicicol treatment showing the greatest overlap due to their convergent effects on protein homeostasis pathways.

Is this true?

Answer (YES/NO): NO